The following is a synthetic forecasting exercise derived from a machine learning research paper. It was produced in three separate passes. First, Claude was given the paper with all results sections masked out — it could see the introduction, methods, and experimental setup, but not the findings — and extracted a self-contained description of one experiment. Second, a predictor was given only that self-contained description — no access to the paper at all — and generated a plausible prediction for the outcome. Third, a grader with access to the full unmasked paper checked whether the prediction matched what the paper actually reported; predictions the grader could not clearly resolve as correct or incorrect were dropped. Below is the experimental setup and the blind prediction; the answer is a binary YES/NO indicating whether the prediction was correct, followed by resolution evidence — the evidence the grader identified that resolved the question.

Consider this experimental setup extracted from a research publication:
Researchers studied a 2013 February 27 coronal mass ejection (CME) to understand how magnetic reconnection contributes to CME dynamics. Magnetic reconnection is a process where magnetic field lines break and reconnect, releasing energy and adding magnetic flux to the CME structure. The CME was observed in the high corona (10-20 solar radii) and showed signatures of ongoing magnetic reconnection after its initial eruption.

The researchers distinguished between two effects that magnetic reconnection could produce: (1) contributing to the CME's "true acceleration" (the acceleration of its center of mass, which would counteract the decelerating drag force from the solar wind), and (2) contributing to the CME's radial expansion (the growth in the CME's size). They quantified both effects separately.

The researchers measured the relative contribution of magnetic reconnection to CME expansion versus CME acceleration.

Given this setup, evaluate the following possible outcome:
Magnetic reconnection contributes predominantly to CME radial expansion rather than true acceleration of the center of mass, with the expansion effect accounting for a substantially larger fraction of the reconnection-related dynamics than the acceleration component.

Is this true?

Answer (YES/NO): NO